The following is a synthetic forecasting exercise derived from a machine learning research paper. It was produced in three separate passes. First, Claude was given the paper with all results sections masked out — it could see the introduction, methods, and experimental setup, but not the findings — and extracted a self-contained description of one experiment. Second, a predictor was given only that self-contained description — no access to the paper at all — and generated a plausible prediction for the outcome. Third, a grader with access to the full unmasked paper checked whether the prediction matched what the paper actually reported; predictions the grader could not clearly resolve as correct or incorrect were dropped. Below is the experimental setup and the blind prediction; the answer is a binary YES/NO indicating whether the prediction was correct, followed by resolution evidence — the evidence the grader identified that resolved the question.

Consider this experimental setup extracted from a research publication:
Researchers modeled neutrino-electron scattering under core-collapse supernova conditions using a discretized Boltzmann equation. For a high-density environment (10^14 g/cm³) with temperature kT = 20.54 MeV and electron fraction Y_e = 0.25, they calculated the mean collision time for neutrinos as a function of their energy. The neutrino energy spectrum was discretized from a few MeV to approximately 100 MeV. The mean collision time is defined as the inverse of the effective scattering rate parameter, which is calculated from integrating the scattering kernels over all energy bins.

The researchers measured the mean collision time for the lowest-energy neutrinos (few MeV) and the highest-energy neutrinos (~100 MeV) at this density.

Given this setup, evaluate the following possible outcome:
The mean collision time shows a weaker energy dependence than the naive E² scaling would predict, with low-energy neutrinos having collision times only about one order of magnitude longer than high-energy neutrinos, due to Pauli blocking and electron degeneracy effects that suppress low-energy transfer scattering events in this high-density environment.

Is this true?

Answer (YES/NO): NO